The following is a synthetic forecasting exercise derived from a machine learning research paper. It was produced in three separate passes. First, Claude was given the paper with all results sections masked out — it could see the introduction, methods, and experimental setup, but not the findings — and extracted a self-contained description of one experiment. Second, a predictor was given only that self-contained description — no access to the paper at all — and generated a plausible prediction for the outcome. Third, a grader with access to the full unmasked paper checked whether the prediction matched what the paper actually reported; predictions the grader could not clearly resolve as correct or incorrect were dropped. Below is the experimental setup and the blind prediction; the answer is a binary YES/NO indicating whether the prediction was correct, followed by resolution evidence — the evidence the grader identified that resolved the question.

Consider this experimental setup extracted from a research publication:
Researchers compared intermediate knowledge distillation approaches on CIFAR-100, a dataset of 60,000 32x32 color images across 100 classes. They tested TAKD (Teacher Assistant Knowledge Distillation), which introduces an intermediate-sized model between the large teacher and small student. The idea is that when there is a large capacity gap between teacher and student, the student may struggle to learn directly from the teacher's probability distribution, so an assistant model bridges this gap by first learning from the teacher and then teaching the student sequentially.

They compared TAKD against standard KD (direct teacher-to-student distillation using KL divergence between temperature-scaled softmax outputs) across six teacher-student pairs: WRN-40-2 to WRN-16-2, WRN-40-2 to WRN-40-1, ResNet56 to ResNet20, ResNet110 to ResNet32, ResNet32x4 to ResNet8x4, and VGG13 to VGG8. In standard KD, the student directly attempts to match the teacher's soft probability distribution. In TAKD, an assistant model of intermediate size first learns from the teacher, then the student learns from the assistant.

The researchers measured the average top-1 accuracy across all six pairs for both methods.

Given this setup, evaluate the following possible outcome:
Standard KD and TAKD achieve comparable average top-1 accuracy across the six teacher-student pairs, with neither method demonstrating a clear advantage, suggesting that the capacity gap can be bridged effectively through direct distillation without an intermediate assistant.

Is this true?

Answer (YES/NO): NO